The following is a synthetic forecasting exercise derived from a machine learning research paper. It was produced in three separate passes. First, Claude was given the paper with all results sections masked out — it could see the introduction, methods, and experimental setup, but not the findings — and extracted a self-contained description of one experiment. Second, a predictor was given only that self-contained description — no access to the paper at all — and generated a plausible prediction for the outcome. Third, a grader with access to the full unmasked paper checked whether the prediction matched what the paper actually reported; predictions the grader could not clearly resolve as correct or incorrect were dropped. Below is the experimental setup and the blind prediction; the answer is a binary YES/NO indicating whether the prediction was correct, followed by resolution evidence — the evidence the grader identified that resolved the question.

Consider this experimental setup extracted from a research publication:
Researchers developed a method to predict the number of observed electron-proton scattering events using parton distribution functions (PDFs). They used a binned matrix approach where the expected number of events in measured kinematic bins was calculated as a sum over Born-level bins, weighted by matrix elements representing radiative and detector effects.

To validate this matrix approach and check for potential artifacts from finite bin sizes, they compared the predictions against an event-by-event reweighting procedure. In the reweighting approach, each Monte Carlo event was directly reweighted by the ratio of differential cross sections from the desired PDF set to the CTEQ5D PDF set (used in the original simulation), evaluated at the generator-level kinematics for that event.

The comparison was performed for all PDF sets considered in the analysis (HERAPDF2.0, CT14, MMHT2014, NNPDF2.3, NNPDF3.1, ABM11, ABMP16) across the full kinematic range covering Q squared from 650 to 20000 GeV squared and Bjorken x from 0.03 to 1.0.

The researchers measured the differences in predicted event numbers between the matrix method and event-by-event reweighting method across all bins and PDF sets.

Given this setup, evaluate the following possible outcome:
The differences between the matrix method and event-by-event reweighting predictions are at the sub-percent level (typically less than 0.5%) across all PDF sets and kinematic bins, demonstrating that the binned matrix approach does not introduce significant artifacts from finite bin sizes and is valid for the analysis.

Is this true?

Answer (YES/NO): NO